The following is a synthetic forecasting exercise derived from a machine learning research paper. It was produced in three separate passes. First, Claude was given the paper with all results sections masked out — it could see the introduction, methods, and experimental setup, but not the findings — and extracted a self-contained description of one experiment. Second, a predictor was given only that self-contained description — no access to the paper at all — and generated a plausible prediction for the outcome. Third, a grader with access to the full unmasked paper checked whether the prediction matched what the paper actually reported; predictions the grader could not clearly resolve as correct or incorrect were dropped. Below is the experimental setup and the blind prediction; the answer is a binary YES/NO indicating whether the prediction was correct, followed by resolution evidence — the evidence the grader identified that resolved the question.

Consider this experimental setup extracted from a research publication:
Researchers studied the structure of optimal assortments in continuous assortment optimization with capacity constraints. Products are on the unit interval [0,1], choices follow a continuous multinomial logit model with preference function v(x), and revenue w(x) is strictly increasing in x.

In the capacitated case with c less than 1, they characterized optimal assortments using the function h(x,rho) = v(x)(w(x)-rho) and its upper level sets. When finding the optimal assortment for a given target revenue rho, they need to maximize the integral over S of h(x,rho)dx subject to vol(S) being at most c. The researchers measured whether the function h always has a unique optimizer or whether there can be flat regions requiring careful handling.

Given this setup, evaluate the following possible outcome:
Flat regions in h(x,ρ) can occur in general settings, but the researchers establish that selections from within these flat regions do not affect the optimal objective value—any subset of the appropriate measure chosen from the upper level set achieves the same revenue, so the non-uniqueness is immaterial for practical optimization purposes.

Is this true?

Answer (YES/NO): YES